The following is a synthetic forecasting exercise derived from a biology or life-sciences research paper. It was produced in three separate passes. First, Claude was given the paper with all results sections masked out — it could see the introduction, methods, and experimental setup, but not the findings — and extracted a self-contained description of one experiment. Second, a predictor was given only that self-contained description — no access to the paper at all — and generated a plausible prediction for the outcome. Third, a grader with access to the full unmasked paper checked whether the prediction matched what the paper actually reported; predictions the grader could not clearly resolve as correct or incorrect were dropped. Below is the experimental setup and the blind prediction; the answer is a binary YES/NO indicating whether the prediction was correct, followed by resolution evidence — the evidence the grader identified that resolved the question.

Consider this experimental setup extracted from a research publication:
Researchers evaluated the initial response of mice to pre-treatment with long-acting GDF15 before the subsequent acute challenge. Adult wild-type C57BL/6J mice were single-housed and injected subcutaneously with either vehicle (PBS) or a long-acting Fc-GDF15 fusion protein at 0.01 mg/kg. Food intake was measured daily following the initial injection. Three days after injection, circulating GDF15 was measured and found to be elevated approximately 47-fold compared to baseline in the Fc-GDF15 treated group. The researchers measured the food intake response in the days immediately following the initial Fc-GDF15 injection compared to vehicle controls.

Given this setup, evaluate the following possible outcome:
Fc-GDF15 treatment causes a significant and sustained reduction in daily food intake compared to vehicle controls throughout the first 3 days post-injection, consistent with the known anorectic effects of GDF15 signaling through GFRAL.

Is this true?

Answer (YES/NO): NO